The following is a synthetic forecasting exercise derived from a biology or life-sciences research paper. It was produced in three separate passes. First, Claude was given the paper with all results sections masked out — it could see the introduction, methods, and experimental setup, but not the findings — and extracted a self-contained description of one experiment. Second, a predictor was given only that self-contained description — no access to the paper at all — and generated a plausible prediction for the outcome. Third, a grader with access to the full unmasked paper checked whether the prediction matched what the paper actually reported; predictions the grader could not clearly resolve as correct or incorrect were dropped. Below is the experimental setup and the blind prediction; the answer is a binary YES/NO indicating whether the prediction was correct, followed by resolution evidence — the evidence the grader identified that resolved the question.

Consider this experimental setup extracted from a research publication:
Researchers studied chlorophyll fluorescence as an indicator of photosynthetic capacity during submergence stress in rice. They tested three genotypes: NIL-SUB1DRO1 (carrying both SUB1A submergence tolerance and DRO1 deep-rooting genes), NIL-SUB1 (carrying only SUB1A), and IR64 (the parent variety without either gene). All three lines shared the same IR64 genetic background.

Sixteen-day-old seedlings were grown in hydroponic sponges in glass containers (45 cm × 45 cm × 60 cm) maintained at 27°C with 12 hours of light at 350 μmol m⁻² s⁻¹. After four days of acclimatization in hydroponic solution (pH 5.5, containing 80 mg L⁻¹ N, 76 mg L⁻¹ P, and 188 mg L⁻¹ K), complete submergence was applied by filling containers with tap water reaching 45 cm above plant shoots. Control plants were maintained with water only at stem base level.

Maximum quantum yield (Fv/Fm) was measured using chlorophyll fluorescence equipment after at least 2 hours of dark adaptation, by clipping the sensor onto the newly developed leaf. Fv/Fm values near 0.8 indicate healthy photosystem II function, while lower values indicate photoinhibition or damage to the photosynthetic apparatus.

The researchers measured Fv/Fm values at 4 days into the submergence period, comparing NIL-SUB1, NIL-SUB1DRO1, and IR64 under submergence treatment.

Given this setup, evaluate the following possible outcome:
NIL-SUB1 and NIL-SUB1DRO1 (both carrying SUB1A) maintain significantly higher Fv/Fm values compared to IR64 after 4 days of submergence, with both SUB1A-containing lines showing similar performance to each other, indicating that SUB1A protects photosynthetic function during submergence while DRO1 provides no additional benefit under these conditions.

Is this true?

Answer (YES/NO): NO